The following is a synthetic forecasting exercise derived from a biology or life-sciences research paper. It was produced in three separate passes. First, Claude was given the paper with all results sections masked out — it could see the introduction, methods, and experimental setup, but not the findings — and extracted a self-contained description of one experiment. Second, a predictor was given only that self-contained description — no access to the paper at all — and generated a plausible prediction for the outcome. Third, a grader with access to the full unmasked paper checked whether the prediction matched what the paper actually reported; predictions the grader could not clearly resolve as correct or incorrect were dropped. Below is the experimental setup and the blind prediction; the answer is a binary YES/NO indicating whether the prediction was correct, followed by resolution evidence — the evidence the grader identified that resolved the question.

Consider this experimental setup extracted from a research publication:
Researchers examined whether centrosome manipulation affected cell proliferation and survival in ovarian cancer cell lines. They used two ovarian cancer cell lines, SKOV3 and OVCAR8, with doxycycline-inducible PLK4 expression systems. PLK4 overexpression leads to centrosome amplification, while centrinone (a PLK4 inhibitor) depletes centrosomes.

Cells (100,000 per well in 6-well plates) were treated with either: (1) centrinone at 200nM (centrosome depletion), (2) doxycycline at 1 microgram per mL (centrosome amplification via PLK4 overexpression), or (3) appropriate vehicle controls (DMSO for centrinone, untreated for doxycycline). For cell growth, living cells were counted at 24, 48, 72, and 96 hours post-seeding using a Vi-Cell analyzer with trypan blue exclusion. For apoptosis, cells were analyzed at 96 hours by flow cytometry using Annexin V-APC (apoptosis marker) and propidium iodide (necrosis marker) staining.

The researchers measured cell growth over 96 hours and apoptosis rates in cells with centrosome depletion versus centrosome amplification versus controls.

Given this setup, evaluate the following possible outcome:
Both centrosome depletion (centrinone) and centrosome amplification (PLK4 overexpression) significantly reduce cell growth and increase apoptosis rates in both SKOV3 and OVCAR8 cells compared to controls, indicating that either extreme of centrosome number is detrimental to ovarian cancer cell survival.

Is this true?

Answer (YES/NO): NO